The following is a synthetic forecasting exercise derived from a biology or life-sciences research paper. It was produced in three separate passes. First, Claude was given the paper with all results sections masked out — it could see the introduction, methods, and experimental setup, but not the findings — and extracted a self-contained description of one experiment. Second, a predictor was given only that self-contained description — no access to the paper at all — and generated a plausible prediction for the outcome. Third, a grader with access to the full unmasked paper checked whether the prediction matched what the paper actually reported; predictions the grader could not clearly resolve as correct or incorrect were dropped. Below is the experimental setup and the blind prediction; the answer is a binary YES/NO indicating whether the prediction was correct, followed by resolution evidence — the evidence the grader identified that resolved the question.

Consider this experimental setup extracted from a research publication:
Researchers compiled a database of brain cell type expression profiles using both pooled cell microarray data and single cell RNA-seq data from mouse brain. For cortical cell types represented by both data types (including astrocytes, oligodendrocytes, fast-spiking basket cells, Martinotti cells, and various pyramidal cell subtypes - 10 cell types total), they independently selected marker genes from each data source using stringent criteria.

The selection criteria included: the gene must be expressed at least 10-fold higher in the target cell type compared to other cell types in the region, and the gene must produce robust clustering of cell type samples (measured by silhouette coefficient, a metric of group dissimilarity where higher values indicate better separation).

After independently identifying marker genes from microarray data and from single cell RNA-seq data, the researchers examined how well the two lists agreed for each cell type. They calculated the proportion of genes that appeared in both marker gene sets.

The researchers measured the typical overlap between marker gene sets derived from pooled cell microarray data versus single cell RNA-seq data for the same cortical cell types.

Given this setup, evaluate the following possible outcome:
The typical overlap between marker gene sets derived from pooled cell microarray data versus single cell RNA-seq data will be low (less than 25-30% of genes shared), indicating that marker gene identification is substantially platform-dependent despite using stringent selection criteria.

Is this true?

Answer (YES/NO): NO